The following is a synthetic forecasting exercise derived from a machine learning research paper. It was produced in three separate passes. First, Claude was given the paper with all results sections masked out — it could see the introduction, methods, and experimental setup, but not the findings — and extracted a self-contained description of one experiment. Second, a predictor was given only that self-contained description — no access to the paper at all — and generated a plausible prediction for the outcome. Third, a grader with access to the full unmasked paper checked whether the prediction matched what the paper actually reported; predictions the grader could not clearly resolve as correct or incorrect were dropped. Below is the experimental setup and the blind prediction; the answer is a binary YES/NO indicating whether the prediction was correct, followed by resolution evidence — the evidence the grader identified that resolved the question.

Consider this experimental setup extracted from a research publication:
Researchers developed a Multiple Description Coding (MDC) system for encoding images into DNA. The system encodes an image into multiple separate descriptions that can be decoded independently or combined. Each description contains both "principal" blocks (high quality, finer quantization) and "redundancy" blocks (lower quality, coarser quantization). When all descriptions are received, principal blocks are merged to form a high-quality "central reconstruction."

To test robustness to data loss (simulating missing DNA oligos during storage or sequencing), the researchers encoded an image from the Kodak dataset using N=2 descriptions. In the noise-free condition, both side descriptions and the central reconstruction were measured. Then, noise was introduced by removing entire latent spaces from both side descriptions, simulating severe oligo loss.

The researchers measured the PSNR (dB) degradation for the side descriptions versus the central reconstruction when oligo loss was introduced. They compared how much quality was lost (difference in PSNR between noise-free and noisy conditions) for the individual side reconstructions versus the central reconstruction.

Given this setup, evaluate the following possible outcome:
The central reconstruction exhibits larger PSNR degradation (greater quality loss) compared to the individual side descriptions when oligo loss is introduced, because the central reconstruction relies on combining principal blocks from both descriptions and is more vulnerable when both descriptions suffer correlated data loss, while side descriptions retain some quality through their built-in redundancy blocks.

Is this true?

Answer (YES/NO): NO